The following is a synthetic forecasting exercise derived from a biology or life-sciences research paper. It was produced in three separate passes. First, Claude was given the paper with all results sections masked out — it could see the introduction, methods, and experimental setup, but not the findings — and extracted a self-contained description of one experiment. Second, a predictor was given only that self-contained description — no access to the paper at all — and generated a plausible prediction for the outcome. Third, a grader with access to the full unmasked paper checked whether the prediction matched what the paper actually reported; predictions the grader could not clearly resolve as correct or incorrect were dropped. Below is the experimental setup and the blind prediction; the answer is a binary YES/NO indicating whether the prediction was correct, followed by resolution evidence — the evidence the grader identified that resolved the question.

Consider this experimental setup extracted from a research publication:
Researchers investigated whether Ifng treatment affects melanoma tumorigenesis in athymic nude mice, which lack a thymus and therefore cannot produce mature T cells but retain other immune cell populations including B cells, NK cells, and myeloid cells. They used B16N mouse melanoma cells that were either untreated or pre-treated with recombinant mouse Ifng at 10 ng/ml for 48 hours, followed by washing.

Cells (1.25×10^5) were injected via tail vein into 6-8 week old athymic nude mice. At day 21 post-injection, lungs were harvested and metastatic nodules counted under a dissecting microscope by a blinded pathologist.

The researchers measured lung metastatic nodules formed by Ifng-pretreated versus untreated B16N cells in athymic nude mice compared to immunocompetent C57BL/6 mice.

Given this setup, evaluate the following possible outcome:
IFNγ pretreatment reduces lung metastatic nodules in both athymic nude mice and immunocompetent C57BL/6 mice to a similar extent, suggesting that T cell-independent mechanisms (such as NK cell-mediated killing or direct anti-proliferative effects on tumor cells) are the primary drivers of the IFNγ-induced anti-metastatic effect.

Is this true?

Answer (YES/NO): NO